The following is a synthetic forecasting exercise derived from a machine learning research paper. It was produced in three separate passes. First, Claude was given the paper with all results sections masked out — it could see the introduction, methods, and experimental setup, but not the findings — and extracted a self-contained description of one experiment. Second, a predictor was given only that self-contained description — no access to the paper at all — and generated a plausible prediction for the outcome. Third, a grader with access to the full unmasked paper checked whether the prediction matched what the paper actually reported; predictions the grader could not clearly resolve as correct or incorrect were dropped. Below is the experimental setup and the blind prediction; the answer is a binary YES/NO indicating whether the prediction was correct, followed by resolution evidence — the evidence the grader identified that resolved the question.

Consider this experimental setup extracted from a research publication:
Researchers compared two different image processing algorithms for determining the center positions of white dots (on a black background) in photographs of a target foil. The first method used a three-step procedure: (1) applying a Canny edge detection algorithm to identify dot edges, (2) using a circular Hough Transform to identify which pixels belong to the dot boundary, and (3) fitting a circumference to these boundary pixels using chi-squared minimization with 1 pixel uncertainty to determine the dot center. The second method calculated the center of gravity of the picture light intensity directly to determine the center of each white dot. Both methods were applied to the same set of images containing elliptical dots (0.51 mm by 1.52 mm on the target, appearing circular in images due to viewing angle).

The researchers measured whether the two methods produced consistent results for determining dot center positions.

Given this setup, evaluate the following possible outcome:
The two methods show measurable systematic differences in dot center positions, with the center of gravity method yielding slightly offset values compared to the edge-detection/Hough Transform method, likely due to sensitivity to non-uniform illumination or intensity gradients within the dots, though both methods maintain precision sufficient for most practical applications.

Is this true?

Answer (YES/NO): NO